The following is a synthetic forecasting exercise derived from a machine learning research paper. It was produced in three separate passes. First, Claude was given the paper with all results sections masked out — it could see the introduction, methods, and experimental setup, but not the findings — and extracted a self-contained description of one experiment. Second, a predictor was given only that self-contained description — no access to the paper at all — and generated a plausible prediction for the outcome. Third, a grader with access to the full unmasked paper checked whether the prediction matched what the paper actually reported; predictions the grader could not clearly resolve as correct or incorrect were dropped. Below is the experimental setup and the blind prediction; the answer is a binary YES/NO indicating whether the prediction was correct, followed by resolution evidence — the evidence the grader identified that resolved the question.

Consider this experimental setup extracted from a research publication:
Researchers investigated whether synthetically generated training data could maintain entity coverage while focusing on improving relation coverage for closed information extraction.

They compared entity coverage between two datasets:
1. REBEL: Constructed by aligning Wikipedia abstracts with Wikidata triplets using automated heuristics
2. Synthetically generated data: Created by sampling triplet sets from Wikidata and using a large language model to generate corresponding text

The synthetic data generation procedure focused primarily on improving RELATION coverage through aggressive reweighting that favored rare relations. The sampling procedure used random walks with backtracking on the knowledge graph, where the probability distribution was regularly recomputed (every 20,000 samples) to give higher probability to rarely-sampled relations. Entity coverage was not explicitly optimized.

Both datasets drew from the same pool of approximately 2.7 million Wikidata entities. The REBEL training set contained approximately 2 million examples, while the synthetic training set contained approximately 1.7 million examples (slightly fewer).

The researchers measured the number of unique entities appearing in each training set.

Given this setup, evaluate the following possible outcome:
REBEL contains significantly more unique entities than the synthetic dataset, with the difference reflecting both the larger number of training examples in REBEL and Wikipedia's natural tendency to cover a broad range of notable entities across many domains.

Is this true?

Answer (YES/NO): NO